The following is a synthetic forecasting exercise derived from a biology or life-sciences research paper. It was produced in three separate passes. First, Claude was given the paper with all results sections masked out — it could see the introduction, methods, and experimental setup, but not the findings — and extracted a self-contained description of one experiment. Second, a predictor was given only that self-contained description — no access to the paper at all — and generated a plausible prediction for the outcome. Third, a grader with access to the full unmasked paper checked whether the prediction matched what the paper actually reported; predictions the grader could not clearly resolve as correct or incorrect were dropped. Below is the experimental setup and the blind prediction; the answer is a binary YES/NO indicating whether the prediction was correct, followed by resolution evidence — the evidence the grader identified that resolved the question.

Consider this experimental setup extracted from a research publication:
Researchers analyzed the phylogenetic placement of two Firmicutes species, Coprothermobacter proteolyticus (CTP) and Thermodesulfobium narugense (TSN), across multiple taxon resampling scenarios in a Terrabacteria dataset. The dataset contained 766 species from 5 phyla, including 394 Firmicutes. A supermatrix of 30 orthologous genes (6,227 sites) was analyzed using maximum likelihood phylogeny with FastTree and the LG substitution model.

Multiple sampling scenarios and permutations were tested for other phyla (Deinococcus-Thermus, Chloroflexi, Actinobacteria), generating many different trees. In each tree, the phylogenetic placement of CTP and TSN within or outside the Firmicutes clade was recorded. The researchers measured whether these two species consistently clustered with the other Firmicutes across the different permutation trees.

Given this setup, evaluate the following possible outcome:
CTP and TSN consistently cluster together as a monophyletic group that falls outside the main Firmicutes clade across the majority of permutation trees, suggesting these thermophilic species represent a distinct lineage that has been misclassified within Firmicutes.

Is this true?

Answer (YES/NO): YES